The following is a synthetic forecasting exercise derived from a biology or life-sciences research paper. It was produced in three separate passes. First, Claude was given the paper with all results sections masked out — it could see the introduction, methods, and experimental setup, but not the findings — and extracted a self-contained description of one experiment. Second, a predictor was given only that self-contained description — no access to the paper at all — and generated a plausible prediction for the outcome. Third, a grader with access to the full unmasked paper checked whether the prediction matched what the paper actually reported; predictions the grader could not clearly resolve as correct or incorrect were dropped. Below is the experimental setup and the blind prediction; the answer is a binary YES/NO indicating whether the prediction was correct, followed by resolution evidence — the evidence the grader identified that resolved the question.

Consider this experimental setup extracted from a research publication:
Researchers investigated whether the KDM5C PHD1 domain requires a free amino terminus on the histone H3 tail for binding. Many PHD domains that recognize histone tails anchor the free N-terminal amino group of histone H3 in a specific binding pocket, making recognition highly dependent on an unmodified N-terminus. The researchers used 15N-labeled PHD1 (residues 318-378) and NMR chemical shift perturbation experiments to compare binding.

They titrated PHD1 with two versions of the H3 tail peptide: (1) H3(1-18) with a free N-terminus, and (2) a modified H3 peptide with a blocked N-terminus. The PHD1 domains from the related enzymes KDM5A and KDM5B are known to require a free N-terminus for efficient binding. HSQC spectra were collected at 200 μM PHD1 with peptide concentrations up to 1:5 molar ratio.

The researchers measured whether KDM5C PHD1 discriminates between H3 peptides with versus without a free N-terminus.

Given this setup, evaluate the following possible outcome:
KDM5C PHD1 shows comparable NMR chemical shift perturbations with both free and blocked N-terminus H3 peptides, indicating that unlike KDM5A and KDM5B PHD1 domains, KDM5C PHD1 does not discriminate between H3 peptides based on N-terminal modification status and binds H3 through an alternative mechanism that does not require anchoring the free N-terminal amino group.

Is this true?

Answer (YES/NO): YES